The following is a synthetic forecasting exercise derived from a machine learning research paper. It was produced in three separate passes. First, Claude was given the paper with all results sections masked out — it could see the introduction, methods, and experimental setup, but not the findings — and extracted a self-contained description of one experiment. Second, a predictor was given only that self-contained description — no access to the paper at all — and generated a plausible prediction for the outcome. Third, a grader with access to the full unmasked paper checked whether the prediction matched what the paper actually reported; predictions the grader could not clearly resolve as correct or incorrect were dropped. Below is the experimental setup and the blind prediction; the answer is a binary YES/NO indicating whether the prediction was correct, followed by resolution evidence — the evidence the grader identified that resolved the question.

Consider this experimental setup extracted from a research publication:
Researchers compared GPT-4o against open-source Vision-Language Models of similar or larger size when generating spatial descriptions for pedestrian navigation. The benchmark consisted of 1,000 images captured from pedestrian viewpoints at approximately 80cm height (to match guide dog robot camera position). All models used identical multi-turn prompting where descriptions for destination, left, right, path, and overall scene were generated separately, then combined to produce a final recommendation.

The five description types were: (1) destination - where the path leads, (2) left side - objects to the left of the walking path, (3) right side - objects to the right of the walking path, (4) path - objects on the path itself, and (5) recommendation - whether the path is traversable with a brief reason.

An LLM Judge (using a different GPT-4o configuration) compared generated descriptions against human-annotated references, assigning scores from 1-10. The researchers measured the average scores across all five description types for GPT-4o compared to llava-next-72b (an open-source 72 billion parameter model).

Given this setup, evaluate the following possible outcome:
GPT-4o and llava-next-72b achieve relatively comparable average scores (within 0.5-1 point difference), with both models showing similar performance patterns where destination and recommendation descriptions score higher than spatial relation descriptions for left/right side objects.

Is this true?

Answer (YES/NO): YES